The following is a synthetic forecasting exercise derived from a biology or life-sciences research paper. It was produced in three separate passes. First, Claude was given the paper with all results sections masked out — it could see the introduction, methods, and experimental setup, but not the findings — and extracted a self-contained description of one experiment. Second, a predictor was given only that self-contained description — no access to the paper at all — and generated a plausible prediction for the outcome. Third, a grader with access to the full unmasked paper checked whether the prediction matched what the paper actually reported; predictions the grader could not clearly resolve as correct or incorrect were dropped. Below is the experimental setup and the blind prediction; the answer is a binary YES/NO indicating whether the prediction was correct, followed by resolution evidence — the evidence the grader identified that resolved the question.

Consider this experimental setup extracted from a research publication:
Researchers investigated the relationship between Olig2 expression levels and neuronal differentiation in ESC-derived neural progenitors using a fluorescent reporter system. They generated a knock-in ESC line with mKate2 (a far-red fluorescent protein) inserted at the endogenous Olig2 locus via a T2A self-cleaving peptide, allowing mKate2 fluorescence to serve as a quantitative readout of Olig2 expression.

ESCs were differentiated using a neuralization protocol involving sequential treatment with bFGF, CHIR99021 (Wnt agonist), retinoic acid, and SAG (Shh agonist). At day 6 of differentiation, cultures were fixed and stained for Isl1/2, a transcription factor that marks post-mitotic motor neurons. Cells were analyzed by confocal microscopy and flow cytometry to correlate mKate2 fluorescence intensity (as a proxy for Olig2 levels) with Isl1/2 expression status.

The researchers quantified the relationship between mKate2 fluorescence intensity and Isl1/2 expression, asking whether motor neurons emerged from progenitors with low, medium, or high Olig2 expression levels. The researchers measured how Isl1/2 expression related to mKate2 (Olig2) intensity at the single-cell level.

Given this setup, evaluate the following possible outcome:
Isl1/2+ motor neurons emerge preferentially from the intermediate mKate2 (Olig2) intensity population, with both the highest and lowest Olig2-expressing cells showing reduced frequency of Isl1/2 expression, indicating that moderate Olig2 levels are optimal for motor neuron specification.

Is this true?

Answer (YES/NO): NO